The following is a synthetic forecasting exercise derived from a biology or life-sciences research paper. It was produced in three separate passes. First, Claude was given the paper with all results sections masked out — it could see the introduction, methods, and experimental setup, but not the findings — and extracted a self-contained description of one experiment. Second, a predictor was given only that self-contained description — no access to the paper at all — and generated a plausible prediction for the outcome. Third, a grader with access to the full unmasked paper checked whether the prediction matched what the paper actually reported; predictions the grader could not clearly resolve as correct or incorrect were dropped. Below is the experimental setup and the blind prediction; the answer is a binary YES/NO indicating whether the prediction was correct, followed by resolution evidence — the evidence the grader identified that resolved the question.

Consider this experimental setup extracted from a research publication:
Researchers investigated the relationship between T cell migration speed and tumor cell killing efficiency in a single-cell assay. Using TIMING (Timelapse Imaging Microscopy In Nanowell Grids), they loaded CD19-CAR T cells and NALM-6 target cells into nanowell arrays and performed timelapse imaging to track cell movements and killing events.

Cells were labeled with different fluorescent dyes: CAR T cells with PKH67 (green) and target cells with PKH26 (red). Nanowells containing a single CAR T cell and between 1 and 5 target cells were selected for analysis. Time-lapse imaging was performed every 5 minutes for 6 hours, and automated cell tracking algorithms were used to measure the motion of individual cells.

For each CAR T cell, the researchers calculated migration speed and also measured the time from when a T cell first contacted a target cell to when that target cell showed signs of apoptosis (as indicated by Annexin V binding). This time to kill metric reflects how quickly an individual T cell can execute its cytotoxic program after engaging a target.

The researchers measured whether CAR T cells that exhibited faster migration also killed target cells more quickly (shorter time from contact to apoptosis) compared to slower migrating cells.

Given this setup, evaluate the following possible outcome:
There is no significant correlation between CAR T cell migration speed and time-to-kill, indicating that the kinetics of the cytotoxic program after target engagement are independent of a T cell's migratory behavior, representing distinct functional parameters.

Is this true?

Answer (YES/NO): NO